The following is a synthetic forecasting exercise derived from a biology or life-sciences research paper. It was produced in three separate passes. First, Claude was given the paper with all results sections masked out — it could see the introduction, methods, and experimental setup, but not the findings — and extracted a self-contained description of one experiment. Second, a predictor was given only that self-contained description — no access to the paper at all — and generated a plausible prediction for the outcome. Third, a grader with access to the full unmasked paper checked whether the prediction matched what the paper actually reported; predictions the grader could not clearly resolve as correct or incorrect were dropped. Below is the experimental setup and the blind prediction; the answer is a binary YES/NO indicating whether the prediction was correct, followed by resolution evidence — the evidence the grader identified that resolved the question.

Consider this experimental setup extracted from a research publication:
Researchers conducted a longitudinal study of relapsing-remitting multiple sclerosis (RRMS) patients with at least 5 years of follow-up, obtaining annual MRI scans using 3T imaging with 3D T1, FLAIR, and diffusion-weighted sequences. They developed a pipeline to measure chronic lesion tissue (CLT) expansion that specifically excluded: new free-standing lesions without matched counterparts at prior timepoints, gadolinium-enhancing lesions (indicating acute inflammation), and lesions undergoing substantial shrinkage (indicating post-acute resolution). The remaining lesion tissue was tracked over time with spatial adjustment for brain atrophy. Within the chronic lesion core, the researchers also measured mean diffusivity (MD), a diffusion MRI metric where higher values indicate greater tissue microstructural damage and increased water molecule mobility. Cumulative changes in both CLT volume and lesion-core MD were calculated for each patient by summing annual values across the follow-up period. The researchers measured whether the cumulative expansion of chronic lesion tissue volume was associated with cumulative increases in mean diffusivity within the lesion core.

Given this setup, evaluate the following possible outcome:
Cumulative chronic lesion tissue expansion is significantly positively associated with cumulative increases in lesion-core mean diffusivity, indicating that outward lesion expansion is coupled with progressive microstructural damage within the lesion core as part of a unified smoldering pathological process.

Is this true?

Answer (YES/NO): YES